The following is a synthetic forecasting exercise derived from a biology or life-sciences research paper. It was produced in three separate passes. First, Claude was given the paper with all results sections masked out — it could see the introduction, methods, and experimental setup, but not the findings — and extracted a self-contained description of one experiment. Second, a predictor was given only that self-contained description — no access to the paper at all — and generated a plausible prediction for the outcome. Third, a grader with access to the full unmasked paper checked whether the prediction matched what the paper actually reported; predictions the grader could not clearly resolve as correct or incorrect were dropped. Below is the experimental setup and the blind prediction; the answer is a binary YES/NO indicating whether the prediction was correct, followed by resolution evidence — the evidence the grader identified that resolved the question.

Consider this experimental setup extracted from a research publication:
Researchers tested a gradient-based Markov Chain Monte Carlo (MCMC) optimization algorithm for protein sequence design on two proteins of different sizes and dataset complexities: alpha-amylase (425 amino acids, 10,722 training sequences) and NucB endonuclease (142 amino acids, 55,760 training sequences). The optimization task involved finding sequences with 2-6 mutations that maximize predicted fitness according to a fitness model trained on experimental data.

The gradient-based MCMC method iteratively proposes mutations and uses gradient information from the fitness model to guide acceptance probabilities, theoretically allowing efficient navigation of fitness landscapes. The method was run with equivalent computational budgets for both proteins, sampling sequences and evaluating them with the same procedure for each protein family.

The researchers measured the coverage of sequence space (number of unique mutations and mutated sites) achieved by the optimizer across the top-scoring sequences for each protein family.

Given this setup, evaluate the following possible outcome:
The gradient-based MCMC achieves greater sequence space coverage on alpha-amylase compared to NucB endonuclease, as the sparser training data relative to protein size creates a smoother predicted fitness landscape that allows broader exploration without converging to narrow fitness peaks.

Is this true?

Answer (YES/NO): YES